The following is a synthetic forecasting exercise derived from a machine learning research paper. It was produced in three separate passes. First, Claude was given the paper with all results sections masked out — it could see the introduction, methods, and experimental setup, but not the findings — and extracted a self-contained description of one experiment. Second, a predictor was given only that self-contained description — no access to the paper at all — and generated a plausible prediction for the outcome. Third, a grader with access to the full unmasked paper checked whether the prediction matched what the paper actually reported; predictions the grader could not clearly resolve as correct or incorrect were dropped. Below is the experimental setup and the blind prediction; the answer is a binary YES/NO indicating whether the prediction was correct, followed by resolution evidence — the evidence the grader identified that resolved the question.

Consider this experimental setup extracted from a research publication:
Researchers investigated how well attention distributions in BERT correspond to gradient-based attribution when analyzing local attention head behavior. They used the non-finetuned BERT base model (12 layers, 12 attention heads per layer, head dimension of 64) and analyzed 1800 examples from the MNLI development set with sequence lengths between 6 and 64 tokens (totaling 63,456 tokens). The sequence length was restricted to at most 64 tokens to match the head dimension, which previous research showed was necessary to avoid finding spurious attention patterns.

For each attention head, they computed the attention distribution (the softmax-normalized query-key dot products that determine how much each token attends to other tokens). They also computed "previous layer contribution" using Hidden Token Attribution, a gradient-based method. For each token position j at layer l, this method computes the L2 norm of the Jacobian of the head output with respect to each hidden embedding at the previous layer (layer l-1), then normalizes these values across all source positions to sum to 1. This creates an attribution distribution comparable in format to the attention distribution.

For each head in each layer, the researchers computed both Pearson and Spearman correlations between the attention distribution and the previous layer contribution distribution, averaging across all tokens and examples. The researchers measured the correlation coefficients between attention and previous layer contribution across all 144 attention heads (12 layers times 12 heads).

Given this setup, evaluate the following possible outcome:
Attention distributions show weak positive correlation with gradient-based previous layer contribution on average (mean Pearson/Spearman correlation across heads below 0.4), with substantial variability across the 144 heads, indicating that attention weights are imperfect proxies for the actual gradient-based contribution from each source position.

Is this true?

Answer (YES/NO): NO